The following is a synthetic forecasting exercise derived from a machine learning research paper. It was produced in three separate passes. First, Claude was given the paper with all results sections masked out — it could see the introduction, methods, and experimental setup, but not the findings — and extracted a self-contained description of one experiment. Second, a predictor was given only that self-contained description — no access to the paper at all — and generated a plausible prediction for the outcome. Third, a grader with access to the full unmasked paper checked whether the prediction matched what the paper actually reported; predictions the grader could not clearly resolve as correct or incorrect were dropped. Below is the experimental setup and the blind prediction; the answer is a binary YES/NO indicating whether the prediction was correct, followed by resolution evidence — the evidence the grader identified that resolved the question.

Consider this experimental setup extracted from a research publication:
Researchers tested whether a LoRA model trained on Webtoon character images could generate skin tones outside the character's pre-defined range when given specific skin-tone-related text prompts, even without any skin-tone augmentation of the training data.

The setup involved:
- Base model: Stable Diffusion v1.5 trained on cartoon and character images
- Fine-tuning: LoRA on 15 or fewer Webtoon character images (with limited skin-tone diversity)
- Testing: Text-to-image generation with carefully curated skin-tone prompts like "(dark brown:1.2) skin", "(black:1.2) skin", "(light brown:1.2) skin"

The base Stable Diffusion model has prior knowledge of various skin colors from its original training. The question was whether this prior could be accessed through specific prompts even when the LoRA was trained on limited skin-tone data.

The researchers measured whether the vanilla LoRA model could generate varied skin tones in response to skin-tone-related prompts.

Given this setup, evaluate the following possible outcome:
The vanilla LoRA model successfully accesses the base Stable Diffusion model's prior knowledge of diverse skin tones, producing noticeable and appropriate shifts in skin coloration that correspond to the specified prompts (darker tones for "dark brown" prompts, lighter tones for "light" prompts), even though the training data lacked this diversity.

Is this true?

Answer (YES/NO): NO